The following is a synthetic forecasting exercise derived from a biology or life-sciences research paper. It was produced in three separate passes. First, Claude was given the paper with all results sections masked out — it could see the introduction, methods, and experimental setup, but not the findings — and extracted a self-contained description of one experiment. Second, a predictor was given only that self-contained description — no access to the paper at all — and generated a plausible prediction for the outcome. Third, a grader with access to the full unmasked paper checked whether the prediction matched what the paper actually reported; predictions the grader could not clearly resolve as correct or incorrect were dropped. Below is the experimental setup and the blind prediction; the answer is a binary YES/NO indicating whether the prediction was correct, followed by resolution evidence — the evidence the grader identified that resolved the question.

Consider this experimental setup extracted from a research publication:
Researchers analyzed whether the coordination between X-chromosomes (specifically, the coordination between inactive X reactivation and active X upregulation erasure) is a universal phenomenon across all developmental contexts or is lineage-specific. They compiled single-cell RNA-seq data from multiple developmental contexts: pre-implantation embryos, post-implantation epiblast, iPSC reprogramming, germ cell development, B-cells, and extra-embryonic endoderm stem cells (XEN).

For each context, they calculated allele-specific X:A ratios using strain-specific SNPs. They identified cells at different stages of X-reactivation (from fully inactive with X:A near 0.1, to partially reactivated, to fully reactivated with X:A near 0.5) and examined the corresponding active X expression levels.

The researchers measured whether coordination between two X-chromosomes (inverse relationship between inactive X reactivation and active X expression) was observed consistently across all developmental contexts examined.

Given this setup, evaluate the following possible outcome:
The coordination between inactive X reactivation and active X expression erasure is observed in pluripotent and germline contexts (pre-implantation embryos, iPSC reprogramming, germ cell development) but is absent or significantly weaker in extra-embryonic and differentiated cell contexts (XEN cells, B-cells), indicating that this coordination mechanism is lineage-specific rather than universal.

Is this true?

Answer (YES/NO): NO